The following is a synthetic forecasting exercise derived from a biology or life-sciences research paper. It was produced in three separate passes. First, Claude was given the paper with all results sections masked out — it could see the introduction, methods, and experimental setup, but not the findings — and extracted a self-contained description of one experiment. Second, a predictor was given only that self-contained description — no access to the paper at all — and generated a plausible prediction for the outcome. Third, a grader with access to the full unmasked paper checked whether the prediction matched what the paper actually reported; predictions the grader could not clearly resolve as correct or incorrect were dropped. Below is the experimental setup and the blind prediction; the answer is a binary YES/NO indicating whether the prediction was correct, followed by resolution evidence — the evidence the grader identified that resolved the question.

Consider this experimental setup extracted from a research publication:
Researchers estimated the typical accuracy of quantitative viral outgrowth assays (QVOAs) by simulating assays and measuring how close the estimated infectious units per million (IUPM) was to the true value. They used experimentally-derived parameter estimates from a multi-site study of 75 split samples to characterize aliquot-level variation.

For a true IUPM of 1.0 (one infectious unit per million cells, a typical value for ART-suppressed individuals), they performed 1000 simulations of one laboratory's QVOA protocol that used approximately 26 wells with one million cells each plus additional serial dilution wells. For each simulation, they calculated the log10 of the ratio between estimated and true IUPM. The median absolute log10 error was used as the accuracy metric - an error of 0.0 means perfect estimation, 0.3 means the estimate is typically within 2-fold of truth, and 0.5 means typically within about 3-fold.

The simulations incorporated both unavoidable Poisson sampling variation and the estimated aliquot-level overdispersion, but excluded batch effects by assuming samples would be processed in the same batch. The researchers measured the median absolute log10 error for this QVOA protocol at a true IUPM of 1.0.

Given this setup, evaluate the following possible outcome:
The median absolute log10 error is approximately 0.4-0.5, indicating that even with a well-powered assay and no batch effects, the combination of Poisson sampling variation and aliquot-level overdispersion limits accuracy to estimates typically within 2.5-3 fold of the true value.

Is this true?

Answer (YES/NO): NO